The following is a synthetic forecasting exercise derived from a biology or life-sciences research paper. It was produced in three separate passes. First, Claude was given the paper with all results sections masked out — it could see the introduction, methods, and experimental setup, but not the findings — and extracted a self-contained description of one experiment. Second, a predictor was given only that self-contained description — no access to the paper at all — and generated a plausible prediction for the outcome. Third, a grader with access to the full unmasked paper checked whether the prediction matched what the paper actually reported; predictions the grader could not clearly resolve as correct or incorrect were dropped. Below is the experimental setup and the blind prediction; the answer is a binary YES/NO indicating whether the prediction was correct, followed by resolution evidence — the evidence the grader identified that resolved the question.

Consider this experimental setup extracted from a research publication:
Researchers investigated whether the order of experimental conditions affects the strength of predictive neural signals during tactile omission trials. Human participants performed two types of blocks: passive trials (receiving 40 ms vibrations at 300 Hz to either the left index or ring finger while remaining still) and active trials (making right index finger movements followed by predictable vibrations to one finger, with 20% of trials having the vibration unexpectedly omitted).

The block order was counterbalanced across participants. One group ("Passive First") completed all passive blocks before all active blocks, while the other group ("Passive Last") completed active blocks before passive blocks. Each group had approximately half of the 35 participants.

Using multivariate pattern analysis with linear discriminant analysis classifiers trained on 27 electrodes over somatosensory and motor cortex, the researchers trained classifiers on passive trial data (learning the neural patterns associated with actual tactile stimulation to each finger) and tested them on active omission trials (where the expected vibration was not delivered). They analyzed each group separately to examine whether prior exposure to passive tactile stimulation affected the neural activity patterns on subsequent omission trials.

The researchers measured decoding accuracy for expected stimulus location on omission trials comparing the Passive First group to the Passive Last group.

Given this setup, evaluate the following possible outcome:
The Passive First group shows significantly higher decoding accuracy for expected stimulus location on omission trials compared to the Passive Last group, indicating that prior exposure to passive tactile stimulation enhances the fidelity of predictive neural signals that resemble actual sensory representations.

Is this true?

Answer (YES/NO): NO